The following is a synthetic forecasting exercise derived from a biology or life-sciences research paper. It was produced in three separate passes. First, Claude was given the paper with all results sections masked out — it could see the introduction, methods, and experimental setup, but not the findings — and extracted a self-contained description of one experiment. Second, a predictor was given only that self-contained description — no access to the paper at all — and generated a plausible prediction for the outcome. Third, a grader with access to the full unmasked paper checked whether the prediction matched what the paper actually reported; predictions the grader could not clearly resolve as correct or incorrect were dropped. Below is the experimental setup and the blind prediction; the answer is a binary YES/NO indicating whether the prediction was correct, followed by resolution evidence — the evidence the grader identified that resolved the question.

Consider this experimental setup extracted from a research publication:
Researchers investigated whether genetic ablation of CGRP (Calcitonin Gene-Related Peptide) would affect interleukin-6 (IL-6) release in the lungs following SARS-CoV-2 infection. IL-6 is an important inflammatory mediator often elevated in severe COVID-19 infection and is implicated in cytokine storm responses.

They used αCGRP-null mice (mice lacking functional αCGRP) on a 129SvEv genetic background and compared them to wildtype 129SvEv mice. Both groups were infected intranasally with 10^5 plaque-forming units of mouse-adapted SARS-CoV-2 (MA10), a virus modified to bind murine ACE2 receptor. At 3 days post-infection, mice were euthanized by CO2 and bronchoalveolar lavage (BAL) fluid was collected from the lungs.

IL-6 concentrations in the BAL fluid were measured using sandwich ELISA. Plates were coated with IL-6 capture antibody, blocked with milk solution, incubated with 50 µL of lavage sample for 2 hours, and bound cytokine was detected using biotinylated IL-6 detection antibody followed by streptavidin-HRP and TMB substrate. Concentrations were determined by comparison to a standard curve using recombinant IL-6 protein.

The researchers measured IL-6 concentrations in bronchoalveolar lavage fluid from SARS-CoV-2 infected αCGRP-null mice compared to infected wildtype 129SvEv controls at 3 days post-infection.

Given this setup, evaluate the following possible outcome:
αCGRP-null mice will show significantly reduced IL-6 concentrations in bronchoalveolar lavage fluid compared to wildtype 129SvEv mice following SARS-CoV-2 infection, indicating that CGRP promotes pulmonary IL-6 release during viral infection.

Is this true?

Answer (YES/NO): YES